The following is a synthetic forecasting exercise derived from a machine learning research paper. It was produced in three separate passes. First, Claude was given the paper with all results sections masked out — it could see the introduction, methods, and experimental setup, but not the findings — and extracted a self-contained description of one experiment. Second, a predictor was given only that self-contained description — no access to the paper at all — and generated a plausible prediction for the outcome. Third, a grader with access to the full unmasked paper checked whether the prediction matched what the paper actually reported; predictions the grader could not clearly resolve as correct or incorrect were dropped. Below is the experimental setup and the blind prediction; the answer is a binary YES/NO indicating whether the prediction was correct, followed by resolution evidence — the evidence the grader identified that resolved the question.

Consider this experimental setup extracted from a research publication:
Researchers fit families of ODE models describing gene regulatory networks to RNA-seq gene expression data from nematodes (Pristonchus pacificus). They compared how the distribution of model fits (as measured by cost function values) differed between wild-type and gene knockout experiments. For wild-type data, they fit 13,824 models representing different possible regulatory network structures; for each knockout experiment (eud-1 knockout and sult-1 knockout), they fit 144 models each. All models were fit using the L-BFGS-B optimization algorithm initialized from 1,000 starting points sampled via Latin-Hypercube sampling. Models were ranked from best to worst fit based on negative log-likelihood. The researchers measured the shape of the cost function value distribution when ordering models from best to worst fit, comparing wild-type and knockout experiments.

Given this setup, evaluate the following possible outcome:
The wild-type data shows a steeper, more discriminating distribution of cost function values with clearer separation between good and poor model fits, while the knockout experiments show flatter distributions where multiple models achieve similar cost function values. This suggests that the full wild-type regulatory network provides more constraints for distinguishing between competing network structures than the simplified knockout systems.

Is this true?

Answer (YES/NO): NO